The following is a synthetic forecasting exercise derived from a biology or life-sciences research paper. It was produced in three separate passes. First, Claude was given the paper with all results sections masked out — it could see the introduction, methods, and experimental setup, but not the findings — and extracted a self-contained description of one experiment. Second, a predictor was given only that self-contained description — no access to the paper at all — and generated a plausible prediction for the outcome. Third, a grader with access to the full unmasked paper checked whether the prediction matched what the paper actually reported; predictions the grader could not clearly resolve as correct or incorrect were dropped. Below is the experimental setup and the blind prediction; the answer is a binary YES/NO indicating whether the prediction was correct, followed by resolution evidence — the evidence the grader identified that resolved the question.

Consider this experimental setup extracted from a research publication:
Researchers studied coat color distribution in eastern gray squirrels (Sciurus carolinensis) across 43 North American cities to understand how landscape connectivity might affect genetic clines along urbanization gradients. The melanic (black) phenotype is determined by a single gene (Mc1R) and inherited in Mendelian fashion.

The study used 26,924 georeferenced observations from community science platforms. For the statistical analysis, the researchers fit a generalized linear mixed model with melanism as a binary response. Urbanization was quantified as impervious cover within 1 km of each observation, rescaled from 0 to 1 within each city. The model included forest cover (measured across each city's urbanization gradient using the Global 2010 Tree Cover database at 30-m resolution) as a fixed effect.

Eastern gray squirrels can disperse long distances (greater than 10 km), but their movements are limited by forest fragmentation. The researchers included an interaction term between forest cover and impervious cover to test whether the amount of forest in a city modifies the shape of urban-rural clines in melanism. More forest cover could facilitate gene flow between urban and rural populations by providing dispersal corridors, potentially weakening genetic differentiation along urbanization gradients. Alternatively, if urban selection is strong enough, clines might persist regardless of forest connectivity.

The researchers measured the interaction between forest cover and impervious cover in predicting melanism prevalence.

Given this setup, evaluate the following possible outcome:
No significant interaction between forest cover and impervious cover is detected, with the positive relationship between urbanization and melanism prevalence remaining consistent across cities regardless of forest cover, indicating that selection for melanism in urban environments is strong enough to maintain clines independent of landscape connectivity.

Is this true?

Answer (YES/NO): NO